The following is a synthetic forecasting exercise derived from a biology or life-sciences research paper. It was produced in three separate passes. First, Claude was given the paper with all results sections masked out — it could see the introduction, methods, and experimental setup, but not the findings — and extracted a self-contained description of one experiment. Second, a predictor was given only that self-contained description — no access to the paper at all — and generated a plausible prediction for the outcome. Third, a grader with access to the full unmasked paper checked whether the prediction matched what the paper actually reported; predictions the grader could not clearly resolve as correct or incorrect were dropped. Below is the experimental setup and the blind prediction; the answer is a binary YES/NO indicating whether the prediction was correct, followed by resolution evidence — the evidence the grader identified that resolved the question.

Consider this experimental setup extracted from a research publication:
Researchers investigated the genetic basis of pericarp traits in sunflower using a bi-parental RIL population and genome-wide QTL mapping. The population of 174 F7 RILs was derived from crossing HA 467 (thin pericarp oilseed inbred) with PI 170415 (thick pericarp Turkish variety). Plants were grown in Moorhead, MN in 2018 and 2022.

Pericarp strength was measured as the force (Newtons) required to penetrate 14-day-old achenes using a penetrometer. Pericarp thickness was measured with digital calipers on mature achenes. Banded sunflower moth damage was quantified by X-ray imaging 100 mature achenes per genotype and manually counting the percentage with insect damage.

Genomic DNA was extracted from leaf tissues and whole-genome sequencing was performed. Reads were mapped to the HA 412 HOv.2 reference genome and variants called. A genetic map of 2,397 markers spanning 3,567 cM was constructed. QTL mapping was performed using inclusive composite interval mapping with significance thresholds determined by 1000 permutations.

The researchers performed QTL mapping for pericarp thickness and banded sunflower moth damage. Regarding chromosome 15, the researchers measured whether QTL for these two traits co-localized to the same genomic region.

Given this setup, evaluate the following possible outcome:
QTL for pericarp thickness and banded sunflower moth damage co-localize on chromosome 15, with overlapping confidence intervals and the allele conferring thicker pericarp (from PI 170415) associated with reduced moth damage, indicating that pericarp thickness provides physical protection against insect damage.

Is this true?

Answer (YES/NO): NO